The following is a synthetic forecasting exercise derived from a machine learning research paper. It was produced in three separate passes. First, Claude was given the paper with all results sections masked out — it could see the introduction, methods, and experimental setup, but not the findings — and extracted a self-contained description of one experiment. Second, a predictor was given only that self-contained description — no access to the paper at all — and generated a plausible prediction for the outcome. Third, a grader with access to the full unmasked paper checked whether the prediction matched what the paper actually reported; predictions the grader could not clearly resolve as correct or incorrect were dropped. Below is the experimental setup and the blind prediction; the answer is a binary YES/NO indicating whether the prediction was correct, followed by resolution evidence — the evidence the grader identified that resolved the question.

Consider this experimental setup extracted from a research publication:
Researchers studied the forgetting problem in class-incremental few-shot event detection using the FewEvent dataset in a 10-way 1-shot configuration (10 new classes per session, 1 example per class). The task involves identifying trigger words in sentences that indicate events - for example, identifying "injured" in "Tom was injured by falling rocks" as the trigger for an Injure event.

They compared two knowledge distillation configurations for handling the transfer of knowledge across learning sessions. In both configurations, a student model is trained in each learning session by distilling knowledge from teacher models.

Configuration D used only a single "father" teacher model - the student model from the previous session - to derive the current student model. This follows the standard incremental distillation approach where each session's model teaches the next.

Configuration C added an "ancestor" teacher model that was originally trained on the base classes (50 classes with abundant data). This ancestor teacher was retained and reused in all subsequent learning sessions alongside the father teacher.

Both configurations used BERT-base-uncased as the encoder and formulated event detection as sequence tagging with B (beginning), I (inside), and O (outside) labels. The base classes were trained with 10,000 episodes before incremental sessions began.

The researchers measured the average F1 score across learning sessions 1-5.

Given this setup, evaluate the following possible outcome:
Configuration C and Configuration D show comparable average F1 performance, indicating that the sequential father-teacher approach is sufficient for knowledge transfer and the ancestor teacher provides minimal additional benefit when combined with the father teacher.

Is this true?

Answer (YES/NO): NO